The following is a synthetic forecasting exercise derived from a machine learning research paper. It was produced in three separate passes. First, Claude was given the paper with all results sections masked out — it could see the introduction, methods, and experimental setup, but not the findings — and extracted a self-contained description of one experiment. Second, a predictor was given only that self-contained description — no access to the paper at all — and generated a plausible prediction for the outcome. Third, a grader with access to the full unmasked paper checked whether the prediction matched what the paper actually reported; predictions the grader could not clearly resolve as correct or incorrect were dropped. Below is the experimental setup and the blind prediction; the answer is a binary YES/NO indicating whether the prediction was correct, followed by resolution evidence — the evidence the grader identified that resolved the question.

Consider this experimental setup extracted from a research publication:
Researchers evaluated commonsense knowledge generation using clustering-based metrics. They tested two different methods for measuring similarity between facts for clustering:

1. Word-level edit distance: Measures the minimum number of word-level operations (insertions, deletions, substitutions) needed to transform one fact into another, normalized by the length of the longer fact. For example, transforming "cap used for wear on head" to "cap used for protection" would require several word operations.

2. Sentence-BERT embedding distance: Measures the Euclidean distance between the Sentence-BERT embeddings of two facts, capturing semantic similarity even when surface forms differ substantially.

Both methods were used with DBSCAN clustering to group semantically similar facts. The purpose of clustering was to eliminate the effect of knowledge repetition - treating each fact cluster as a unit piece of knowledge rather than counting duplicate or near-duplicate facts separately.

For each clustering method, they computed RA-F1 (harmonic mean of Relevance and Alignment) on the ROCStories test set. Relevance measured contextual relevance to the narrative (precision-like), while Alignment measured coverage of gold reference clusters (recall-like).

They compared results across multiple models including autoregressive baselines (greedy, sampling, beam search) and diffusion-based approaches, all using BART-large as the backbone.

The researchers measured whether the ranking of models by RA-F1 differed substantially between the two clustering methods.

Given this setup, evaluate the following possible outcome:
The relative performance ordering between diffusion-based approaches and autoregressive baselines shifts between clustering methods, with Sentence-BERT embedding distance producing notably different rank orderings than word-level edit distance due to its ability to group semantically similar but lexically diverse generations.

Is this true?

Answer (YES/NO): NO